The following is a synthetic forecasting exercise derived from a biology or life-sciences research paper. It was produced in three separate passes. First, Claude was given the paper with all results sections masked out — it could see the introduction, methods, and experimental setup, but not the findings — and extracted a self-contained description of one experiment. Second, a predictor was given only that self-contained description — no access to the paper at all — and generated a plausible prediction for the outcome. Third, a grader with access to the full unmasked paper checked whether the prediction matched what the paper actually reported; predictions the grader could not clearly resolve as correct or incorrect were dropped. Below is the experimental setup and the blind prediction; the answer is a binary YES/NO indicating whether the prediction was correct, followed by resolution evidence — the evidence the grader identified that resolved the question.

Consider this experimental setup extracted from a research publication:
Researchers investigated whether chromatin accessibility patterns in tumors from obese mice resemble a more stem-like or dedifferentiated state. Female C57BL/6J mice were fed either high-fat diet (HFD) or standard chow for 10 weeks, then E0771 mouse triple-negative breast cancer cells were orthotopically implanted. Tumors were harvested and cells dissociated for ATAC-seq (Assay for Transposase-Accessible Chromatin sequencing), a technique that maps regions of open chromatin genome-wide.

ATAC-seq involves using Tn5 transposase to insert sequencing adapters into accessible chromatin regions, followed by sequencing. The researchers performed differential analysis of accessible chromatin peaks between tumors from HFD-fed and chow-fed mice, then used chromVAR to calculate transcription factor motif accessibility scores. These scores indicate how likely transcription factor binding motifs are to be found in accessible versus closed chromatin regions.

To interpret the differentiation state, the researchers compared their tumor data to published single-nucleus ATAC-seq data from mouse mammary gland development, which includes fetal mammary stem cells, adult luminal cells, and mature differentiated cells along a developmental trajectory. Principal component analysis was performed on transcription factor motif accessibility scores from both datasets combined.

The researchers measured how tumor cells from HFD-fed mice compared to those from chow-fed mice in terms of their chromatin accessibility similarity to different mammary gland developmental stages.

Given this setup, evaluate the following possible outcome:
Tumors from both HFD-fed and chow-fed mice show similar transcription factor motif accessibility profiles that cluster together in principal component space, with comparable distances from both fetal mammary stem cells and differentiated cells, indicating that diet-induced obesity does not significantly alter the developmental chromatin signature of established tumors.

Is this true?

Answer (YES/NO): NO